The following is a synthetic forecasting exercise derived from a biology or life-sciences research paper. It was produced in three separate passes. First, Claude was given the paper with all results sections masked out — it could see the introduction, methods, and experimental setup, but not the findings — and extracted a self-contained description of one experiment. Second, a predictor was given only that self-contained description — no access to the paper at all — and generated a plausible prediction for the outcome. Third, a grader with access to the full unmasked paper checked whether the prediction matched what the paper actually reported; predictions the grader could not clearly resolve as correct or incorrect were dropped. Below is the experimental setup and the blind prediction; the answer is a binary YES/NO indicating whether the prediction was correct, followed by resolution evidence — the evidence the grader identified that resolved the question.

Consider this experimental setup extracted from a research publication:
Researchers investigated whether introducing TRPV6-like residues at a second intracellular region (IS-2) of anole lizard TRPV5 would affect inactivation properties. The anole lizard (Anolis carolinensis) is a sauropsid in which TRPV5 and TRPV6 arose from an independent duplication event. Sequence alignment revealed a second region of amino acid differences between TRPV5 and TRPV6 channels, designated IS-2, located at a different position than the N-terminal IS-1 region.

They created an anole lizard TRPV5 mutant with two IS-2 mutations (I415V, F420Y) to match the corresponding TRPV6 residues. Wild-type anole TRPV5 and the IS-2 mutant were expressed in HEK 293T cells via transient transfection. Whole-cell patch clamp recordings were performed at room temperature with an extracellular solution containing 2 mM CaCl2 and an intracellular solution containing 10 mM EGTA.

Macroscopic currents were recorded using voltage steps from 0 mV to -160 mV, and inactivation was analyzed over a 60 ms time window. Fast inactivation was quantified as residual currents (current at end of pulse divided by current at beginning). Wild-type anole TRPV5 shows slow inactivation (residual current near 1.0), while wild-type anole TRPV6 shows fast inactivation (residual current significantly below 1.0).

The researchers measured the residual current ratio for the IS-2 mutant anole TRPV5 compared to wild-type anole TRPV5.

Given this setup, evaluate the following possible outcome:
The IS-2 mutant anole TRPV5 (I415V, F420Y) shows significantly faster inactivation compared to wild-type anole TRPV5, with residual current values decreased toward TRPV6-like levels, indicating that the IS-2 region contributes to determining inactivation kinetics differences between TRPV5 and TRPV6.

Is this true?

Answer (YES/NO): NO